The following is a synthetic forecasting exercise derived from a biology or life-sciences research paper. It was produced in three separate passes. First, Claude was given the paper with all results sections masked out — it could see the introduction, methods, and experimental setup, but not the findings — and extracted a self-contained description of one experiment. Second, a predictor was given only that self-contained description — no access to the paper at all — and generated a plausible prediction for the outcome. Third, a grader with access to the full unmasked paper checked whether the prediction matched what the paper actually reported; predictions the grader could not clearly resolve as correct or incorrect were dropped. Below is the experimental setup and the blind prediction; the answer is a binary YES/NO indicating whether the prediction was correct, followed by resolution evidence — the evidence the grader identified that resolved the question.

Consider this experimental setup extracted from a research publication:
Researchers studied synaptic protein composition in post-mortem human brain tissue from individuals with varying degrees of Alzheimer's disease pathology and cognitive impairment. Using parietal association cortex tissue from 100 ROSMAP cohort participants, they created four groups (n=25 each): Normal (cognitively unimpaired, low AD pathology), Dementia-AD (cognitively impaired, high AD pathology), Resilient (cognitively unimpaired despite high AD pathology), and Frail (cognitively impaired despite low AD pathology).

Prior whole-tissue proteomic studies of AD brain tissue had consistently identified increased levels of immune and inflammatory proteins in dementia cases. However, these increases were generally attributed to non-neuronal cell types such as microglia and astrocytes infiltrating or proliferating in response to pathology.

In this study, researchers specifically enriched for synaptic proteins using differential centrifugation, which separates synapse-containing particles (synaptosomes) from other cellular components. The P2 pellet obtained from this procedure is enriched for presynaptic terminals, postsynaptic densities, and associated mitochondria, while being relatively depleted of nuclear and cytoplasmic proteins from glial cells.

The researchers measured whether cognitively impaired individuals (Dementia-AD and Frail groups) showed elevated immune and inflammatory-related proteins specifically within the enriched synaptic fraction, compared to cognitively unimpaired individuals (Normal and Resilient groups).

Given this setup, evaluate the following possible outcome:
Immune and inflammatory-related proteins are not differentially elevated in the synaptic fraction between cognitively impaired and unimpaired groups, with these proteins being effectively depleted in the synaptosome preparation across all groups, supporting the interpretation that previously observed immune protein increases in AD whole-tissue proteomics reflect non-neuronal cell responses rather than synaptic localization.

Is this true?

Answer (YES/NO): NO